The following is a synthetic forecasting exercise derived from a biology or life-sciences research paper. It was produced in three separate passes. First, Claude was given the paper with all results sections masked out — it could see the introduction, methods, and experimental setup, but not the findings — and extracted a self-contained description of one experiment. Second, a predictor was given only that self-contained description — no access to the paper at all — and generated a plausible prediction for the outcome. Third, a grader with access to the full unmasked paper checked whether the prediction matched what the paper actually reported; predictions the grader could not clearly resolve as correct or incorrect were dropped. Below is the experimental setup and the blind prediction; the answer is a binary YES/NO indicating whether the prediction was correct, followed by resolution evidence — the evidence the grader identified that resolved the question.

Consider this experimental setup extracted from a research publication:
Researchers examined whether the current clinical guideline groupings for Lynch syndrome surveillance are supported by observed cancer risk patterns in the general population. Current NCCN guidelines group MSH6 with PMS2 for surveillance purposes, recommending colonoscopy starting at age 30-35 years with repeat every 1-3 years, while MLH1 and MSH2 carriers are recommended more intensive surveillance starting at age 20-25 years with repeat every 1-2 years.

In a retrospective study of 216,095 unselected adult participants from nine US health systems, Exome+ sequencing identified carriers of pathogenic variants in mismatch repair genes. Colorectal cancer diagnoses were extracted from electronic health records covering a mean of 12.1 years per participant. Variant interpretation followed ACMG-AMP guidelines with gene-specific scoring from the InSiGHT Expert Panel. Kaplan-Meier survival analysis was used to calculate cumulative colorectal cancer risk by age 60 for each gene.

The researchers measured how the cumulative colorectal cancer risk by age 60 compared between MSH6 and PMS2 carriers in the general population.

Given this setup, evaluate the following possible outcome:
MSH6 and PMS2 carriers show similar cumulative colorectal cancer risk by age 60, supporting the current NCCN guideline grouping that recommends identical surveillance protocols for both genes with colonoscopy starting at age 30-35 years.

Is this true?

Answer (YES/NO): NO